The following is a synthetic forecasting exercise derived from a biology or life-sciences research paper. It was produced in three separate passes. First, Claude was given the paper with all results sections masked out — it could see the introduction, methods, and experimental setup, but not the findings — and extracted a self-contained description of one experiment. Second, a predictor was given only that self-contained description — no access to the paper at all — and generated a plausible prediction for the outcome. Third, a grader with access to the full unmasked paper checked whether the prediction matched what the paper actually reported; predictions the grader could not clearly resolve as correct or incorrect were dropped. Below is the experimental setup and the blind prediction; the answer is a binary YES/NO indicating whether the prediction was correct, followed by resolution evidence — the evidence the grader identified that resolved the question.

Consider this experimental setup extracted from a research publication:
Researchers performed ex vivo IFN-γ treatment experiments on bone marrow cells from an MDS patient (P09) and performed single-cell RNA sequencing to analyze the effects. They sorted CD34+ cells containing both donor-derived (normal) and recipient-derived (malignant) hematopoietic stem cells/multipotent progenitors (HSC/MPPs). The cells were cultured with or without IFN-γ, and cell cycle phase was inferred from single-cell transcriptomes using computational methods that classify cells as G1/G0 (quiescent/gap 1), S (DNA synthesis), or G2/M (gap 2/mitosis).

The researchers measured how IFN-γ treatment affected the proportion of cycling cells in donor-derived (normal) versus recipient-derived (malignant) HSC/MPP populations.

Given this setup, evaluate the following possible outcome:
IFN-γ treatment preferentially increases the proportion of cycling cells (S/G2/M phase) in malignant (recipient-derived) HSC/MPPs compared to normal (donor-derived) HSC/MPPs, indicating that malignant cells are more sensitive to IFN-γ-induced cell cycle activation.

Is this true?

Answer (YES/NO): NO